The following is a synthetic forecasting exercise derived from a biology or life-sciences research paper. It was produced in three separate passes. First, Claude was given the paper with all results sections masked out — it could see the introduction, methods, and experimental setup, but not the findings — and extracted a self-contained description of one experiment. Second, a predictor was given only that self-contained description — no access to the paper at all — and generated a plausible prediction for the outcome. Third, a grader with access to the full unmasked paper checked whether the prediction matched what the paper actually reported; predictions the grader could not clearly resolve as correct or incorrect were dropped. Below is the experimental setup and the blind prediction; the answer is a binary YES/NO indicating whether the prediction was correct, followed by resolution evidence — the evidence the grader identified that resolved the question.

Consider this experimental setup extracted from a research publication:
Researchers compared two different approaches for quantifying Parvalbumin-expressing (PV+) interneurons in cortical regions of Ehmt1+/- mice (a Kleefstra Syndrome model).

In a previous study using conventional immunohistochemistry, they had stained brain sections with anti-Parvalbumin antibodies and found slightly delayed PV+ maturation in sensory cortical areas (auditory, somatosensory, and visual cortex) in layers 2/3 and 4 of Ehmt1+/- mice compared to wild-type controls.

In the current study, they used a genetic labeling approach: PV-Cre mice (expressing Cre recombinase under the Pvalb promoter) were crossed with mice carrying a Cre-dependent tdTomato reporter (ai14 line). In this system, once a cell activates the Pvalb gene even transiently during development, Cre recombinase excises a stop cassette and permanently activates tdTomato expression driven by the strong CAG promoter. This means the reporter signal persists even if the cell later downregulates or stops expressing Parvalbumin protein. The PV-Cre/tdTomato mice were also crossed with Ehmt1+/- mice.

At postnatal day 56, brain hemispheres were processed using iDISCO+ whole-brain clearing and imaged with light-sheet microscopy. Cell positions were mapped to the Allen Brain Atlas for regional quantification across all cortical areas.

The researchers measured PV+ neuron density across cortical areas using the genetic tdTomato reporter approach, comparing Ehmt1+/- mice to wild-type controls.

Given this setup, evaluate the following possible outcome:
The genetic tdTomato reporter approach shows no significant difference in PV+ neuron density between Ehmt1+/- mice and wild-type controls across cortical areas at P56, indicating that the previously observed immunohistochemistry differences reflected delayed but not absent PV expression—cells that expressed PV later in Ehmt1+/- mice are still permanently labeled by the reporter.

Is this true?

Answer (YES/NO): YES